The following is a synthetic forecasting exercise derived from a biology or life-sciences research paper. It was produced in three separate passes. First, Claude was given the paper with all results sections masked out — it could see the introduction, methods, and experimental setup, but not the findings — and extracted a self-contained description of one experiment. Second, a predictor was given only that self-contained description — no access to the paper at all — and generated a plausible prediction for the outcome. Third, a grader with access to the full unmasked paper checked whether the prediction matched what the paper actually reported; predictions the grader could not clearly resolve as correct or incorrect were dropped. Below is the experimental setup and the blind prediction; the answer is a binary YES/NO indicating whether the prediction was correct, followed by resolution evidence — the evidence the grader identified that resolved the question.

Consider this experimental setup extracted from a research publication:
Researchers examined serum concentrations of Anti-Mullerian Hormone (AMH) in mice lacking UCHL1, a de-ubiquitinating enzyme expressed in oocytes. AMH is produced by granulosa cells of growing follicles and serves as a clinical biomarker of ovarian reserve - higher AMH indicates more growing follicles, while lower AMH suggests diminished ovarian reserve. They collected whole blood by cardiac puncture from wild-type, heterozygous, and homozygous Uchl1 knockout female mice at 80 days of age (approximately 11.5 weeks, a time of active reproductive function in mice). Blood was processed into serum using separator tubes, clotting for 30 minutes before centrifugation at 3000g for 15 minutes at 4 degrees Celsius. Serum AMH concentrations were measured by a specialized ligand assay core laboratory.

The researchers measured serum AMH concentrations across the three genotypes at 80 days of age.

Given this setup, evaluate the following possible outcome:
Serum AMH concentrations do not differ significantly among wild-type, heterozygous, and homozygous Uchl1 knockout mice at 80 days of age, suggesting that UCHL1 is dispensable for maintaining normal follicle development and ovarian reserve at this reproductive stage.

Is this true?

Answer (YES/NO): YES